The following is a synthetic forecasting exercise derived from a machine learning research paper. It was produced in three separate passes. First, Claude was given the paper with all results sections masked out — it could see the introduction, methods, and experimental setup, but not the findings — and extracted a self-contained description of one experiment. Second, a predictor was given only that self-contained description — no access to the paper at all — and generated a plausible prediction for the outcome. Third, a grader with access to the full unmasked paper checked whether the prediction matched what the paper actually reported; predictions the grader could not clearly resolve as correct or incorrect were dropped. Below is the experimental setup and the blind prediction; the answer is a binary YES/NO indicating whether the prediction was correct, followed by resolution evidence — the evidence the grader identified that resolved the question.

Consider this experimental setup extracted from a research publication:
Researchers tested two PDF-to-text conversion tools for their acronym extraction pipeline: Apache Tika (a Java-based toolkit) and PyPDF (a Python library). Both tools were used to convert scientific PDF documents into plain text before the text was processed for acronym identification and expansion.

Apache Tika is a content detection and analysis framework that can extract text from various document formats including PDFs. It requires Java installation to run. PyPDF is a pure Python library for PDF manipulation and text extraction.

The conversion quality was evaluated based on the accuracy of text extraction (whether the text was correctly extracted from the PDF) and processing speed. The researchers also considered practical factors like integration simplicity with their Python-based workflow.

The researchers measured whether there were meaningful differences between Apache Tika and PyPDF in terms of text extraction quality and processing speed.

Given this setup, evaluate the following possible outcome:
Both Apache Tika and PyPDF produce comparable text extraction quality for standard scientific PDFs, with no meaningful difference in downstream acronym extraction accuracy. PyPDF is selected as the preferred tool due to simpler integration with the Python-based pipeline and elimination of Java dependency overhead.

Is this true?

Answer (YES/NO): YES